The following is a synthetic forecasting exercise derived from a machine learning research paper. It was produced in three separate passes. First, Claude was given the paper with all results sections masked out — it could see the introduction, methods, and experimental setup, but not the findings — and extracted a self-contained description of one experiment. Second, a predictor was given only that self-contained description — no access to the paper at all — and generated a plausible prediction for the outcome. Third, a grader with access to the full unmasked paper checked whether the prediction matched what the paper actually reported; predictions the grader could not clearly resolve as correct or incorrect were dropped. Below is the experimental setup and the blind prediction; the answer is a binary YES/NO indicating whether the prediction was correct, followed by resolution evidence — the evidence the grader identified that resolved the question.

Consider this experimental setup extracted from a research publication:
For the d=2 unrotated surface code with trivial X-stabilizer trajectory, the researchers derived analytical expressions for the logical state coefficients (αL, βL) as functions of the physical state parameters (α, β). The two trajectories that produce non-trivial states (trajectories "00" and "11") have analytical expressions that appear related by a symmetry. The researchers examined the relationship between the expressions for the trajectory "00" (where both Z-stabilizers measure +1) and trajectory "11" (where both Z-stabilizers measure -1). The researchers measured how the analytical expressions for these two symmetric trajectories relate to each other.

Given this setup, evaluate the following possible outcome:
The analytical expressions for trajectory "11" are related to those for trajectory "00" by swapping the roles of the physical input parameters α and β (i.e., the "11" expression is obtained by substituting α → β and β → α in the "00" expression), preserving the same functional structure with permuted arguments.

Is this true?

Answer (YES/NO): YES